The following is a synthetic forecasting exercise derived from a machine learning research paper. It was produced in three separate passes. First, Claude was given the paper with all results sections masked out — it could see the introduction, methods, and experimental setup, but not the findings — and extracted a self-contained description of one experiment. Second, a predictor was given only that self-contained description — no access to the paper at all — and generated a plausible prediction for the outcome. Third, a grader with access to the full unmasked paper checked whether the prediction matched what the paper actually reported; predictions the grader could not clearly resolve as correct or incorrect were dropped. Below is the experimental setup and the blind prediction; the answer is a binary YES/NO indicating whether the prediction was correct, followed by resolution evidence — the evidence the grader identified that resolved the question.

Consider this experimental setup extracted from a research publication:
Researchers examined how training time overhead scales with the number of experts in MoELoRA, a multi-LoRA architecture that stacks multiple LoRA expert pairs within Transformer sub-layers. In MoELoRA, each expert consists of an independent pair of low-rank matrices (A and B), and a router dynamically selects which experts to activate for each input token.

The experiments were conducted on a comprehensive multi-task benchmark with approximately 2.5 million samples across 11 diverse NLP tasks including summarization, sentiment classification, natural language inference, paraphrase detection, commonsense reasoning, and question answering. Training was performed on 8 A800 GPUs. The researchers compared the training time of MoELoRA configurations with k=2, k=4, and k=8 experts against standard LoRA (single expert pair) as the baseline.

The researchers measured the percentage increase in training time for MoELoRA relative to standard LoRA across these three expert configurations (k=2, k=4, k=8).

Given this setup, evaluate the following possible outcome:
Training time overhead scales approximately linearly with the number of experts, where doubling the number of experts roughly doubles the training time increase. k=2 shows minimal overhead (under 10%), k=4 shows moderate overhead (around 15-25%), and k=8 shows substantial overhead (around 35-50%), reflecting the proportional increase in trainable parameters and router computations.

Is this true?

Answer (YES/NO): NO